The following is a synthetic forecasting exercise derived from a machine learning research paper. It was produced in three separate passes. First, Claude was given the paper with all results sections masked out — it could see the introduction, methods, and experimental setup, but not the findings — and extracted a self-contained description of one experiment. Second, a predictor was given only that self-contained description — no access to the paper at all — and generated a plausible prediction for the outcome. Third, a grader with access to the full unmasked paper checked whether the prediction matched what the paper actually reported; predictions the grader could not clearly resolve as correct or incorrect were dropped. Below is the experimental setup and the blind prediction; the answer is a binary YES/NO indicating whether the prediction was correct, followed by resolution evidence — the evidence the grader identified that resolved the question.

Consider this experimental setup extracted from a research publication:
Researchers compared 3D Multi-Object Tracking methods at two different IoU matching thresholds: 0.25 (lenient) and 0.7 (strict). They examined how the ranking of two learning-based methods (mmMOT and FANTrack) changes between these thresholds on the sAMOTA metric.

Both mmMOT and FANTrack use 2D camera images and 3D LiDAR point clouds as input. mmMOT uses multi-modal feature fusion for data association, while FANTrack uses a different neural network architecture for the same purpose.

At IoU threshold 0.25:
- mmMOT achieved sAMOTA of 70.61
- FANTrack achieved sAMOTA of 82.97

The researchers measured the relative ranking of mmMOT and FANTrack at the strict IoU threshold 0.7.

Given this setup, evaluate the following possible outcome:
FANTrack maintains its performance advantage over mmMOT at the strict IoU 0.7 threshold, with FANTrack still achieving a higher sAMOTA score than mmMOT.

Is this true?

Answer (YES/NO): NO